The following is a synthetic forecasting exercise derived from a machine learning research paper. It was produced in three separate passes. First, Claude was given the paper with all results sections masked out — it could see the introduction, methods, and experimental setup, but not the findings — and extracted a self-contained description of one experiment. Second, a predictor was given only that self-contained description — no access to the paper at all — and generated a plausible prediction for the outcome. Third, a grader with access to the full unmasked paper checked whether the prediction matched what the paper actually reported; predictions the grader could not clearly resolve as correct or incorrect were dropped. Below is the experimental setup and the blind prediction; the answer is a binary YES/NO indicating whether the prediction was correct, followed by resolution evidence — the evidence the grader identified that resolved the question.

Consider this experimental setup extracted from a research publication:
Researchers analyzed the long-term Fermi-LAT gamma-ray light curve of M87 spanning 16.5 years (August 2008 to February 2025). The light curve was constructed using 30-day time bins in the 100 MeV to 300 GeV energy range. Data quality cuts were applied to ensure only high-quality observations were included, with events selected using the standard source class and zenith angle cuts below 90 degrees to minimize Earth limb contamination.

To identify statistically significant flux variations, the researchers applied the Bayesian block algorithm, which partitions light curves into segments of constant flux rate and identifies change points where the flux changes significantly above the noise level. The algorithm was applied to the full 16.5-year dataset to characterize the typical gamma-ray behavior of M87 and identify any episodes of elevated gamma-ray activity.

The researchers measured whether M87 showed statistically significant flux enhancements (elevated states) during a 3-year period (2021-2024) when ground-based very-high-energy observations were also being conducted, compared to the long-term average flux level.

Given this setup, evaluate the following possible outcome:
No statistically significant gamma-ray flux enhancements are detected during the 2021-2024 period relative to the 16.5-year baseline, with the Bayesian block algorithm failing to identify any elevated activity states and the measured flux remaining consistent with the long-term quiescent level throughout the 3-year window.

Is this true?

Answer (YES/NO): YES